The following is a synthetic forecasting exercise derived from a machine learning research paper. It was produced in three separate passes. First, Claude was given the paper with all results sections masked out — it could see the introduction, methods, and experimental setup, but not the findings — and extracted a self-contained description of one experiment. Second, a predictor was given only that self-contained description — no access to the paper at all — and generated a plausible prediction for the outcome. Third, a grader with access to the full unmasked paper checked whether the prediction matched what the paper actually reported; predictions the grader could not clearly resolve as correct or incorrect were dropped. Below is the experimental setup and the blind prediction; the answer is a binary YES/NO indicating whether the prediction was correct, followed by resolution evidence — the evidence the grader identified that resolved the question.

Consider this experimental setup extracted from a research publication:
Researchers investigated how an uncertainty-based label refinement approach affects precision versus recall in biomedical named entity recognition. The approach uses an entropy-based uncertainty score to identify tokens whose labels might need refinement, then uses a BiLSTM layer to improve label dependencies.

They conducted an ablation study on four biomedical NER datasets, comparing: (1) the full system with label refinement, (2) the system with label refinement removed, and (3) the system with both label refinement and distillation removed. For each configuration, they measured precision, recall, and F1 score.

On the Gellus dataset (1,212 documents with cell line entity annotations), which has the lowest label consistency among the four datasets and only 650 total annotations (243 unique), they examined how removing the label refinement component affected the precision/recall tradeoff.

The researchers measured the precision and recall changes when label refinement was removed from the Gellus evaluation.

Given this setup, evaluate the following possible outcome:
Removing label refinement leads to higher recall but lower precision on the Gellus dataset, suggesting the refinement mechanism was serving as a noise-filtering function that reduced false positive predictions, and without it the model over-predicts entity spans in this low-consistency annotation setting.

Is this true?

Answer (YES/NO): NO